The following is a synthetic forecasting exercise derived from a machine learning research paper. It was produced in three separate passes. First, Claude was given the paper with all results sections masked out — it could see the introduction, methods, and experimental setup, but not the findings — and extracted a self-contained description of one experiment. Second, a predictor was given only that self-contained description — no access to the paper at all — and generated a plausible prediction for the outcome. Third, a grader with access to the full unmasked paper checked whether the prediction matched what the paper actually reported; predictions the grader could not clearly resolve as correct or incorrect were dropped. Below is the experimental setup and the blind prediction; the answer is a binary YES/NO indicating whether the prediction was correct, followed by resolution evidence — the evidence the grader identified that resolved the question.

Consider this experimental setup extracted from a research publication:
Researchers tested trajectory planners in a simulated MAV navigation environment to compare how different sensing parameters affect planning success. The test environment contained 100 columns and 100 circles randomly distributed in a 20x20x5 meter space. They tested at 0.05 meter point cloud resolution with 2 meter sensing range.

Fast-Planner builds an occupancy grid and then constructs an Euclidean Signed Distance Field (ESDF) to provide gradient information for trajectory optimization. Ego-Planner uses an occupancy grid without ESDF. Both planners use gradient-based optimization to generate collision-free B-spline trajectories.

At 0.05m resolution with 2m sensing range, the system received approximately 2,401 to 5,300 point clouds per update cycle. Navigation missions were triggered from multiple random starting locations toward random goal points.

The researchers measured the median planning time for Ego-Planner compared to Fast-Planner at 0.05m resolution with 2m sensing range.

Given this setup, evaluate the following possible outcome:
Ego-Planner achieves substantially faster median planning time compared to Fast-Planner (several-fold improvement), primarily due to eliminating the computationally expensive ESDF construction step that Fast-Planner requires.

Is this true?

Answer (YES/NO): YES